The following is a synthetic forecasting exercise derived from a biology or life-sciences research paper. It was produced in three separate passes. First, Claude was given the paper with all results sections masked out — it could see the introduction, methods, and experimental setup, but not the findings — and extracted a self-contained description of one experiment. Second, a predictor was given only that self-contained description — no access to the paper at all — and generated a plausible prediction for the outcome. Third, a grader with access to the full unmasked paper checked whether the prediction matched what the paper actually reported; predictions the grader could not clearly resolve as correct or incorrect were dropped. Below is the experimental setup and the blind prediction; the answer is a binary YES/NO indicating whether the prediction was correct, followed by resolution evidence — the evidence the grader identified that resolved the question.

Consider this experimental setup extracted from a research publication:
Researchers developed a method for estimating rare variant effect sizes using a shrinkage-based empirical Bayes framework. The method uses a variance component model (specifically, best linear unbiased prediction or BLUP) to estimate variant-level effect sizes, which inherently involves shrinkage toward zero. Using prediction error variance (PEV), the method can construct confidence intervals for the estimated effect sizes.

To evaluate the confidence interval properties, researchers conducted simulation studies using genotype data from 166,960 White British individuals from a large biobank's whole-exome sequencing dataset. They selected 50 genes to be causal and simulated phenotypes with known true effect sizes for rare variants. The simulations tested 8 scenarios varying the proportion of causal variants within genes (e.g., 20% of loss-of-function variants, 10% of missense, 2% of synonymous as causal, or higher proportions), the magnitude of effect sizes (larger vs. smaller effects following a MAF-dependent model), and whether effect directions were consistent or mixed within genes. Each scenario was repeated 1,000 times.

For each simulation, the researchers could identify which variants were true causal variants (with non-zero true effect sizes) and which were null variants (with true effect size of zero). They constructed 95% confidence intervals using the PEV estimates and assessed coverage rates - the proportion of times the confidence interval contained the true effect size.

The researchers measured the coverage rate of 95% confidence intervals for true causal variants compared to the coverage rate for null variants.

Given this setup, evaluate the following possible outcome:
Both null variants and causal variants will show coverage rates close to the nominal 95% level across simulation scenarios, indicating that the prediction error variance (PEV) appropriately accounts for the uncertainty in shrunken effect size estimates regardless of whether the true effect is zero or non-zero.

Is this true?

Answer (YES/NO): NO